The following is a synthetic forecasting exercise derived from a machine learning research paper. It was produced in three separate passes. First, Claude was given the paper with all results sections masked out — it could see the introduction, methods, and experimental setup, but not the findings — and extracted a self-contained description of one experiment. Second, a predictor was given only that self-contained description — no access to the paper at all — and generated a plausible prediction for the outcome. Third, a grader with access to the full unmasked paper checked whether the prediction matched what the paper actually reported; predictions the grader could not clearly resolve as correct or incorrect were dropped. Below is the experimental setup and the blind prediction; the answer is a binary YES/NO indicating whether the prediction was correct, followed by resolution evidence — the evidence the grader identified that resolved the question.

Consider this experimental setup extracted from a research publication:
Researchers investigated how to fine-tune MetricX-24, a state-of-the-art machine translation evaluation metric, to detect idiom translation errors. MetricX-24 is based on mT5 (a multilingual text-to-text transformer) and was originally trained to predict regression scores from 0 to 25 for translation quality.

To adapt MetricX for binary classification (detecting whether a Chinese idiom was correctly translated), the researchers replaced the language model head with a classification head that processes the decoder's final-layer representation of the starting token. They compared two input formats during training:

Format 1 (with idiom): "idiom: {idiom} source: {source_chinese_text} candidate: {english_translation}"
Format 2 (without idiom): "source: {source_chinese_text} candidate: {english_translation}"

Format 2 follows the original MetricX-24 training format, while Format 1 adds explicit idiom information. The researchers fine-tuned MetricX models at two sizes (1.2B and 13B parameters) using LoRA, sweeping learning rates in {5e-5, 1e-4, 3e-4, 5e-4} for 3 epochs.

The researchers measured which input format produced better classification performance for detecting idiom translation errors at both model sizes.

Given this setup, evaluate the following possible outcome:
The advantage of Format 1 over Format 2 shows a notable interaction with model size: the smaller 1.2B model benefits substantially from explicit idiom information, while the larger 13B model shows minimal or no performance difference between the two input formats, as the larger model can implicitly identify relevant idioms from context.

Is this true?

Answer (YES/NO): NO